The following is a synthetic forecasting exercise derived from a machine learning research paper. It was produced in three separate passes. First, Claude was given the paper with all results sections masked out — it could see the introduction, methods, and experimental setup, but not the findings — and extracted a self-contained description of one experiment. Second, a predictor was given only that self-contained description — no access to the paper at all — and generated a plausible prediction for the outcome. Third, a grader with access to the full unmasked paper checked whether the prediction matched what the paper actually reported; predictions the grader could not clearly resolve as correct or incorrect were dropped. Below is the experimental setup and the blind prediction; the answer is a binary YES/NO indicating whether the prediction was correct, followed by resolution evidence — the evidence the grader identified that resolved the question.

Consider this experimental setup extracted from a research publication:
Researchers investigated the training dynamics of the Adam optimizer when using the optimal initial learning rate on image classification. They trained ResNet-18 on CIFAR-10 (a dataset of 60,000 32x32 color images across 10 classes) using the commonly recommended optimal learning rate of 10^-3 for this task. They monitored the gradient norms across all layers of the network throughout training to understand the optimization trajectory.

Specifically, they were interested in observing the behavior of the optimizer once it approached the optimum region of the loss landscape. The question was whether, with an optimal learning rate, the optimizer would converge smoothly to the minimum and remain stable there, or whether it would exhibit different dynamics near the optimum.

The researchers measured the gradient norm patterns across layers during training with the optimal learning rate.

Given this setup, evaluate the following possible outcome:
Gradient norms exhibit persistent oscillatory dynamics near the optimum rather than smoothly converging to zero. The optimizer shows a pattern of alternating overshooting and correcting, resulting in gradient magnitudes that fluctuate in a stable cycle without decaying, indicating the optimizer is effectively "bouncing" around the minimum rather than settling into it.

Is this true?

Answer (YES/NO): NO